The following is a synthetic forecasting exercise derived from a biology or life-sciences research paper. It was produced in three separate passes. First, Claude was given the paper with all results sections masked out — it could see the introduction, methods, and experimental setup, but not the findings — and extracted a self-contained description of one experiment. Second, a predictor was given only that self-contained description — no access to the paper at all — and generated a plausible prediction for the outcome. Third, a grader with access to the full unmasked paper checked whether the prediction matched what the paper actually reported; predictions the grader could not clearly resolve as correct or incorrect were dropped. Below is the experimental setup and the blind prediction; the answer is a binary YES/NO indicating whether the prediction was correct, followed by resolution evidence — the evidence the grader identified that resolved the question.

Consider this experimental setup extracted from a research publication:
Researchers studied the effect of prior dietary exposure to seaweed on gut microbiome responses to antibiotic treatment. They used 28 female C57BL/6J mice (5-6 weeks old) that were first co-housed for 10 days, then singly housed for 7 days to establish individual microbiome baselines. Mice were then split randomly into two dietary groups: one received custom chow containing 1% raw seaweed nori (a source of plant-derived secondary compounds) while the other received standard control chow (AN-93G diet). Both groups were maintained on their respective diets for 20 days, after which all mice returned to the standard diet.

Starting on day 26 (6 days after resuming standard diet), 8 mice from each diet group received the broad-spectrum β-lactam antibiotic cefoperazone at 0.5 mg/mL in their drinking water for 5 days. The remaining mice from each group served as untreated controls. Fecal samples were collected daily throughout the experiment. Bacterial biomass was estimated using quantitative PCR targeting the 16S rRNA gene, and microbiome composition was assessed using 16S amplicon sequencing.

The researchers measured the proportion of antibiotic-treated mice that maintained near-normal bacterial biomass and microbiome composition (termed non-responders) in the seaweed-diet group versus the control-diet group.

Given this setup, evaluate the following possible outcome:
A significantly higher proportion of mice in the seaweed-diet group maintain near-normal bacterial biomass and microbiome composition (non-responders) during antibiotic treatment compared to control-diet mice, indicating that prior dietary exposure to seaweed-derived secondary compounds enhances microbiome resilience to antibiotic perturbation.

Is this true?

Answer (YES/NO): NO